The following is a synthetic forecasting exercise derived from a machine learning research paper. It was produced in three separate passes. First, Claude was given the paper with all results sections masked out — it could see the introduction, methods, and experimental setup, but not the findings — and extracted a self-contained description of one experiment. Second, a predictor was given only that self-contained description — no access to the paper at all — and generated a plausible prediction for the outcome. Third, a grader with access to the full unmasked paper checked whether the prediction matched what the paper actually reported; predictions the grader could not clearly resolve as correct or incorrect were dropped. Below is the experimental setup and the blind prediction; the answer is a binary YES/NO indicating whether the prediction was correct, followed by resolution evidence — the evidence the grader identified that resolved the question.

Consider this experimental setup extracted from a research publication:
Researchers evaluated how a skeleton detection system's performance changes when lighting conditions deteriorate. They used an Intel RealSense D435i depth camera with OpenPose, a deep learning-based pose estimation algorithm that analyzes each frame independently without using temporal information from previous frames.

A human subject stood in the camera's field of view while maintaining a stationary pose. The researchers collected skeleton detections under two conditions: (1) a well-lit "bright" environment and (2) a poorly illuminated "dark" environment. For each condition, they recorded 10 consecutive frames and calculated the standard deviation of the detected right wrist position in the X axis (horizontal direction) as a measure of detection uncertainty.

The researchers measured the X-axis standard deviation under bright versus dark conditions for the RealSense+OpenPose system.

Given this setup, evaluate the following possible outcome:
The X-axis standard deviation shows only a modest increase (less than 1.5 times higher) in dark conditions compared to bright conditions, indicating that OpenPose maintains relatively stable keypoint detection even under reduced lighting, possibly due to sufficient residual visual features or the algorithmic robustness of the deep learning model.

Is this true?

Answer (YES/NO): NO